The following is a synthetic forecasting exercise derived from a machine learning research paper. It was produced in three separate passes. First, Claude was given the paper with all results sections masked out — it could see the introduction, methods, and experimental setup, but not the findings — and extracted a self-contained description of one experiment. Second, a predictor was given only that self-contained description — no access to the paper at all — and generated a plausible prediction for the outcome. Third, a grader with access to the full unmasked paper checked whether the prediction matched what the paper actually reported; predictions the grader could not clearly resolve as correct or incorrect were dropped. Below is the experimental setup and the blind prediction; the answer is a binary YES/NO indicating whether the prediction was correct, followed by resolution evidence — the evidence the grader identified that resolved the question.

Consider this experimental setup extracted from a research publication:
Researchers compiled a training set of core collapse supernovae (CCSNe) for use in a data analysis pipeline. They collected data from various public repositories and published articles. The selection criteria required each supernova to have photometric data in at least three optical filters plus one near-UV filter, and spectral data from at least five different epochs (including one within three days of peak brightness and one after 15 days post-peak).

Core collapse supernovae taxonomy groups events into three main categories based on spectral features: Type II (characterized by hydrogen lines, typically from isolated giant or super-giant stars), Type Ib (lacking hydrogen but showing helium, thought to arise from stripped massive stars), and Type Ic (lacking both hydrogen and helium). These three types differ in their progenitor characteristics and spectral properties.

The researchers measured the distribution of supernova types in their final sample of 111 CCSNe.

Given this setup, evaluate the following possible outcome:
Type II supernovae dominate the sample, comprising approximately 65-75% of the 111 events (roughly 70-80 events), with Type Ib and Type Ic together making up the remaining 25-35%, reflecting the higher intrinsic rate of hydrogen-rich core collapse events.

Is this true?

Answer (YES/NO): NO